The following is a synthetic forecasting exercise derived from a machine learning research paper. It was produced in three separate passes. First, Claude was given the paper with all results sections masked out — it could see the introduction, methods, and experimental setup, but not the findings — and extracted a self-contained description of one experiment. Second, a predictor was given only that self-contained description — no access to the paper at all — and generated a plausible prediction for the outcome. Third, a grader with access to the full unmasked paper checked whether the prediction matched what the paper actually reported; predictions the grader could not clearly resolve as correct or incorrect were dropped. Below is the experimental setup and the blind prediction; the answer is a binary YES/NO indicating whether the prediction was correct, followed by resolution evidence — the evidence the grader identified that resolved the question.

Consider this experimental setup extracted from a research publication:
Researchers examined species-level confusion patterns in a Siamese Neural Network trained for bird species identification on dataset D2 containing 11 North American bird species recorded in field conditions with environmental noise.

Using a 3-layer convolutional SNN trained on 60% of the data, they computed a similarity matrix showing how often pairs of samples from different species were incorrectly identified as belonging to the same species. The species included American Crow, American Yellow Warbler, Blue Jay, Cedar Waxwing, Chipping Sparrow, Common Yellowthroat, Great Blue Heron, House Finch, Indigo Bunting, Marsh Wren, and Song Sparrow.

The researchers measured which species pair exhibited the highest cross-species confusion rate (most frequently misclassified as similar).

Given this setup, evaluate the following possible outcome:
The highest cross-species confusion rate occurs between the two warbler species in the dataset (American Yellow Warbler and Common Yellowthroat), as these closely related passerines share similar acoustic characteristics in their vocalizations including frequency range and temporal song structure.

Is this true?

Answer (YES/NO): YES